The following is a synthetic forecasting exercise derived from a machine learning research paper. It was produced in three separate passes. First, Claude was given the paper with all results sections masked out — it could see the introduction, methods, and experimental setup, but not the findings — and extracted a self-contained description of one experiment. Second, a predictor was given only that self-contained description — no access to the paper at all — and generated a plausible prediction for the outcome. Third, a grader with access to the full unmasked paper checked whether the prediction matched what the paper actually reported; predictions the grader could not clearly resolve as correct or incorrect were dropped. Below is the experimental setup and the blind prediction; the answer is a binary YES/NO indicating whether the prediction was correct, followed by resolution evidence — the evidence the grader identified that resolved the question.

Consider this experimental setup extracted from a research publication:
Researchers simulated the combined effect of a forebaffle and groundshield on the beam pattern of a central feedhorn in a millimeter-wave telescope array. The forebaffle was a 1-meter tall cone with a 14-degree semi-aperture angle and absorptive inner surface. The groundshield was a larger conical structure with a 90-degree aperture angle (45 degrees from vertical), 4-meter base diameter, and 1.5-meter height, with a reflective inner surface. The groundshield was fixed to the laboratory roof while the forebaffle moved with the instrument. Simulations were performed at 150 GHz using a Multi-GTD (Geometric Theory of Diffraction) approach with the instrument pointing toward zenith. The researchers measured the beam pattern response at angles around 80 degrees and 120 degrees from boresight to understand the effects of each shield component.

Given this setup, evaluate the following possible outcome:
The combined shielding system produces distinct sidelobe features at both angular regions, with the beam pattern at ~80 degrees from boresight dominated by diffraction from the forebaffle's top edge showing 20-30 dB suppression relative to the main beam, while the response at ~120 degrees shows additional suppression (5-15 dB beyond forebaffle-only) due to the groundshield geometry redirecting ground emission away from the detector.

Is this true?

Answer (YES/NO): NO